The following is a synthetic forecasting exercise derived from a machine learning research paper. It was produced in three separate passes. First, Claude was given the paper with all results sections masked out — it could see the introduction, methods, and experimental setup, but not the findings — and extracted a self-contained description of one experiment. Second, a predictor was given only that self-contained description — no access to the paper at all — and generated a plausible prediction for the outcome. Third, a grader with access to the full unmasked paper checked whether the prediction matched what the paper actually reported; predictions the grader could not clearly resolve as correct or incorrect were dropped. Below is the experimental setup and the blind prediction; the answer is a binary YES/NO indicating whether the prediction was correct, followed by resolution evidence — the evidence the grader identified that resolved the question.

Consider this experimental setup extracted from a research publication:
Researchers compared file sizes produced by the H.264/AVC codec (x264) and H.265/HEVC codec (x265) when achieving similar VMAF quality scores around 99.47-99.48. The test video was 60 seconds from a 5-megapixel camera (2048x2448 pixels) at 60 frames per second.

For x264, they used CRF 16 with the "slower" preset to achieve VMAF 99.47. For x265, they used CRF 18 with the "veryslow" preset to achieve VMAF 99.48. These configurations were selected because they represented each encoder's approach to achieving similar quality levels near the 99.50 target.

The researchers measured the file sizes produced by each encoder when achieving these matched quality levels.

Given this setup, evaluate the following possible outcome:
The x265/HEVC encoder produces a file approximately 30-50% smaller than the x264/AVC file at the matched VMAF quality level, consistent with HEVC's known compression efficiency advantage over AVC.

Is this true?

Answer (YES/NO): NO